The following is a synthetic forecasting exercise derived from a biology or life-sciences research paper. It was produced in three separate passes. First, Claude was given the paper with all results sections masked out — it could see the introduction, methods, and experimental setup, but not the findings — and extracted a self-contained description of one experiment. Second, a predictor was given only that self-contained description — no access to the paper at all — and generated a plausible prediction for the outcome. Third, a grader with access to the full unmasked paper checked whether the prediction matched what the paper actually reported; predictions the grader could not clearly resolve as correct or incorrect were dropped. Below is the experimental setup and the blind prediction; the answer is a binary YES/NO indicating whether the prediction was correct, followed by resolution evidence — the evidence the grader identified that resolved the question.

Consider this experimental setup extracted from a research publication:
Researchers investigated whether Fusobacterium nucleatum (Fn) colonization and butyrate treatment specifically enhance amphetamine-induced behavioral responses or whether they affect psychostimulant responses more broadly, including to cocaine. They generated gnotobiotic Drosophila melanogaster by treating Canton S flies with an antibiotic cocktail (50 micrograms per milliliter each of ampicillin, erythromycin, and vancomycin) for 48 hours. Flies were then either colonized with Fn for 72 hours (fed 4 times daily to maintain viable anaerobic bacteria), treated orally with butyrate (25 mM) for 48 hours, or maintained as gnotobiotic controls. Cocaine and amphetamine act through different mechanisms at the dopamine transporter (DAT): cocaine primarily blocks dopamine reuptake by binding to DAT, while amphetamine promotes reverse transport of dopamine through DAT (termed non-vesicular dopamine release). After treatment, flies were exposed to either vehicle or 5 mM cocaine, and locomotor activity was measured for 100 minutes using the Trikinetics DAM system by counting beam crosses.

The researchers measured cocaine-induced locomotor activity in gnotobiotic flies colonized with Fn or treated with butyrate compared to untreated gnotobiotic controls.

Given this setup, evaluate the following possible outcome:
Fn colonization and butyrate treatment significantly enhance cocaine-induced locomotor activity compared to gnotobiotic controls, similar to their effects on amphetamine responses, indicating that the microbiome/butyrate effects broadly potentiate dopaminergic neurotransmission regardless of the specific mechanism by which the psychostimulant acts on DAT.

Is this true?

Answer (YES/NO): NO